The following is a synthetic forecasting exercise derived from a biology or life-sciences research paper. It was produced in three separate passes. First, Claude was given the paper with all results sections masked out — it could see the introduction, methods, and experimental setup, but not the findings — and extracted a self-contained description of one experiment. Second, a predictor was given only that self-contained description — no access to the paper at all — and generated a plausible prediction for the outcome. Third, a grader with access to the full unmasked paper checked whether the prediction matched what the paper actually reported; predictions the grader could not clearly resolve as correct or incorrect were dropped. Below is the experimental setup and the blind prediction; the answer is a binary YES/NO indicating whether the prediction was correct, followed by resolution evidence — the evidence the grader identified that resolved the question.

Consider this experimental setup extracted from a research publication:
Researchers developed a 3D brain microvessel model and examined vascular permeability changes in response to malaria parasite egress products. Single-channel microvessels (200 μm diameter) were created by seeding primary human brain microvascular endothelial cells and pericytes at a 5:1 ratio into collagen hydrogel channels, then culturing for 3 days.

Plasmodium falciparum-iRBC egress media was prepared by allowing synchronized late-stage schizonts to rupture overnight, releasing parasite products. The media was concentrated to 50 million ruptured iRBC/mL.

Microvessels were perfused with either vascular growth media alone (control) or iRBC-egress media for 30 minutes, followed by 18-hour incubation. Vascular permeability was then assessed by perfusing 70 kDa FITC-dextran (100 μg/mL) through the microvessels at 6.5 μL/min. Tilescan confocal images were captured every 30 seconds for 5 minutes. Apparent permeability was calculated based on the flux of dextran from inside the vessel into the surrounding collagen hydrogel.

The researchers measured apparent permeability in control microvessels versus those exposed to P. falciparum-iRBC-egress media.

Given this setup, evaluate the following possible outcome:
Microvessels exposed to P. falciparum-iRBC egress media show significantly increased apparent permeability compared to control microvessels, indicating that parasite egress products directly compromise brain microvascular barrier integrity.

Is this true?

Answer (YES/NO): YES